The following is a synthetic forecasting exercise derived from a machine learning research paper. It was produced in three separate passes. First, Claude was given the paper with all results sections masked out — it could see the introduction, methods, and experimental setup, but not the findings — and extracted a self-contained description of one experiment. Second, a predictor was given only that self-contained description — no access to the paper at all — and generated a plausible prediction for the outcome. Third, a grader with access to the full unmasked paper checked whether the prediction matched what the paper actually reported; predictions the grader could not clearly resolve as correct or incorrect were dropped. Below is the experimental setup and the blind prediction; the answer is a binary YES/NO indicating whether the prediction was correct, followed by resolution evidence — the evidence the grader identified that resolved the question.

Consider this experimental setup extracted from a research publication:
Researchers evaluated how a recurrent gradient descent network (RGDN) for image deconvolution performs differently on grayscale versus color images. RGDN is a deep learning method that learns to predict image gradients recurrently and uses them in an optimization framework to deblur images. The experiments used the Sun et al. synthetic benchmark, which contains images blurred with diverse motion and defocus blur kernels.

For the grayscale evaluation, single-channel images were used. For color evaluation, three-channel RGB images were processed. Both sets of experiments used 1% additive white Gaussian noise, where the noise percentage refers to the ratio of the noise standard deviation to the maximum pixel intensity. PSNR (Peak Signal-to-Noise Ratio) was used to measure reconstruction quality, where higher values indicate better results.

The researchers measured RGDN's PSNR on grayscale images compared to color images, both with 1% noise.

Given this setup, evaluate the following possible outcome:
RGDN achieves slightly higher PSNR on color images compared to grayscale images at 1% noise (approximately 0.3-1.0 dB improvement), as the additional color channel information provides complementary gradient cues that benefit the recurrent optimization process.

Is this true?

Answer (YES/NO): NO